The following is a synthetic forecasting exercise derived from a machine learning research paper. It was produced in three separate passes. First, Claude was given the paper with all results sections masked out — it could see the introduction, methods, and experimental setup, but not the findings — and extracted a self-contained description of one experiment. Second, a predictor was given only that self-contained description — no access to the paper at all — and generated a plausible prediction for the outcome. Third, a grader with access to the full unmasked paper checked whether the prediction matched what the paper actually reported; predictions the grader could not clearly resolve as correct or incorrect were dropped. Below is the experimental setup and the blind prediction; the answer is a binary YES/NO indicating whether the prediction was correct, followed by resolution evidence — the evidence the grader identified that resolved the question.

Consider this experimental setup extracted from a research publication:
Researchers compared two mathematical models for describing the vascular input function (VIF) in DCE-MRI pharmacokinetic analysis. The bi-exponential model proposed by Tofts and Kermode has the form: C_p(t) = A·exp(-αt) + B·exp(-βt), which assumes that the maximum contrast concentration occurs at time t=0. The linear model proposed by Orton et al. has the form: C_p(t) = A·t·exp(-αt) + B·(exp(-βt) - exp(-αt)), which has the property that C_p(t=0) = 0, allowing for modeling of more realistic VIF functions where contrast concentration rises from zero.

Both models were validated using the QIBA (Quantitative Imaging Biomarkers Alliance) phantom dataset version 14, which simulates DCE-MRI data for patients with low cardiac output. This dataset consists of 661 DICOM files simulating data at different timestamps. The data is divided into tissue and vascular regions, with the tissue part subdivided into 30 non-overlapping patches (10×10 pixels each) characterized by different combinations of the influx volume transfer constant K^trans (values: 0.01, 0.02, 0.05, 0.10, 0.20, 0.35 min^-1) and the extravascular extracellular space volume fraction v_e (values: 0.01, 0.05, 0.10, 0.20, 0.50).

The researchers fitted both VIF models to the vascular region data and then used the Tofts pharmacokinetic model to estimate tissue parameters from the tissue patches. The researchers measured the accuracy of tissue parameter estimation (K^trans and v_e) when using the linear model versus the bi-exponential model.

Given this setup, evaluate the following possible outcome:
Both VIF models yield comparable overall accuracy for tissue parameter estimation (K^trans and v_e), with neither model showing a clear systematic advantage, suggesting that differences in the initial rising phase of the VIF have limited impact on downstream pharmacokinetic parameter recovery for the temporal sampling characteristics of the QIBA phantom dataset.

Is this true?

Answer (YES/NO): NO